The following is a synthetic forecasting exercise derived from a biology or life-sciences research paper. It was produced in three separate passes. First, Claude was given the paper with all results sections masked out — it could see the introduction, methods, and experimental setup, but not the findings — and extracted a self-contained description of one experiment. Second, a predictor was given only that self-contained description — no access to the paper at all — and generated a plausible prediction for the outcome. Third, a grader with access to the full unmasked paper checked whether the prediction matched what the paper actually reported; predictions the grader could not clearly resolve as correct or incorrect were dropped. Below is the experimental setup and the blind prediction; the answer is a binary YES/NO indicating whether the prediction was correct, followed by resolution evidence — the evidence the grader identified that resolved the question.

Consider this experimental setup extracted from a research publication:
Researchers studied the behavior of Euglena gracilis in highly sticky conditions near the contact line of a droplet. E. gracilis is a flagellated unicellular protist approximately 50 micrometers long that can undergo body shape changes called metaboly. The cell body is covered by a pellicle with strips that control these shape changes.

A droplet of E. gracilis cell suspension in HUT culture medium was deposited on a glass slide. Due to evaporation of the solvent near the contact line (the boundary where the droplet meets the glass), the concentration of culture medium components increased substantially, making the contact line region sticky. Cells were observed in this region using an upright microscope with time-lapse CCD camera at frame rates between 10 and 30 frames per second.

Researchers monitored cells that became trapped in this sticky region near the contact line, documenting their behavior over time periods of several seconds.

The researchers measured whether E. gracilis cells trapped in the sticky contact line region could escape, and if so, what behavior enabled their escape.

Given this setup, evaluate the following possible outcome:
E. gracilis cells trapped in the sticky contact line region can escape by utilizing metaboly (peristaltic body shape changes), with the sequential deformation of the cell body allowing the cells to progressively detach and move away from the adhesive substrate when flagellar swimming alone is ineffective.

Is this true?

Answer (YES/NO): YES